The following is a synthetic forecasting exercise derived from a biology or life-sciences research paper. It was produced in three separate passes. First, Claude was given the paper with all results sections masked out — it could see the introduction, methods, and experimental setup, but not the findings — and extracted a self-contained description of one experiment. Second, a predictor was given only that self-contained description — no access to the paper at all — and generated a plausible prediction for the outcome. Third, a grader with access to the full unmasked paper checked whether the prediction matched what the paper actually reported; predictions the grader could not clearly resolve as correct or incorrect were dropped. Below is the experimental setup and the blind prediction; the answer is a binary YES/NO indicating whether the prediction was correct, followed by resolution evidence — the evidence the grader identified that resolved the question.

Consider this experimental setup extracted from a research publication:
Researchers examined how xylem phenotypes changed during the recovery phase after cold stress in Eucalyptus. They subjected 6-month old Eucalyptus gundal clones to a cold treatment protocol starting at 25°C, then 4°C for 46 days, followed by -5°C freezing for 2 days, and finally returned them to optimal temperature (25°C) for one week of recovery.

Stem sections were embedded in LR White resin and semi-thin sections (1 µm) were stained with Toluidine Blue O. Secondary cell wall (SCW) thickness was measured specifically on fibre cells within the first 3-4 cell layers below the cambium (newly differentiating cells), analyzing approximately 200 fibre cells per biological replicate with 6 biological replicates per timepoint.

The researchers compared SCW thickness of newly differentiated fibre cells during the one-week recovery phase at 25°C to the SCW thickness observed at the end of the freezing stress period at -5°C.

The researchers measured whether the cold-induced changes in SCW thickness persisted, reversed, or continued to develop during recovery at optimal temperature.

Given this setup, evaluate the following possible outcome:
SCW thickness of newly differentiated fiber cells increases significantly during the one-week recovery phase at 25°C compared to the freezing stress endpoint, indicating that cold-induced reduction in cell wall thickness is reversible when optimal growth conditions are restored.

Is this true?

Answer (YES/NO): NO